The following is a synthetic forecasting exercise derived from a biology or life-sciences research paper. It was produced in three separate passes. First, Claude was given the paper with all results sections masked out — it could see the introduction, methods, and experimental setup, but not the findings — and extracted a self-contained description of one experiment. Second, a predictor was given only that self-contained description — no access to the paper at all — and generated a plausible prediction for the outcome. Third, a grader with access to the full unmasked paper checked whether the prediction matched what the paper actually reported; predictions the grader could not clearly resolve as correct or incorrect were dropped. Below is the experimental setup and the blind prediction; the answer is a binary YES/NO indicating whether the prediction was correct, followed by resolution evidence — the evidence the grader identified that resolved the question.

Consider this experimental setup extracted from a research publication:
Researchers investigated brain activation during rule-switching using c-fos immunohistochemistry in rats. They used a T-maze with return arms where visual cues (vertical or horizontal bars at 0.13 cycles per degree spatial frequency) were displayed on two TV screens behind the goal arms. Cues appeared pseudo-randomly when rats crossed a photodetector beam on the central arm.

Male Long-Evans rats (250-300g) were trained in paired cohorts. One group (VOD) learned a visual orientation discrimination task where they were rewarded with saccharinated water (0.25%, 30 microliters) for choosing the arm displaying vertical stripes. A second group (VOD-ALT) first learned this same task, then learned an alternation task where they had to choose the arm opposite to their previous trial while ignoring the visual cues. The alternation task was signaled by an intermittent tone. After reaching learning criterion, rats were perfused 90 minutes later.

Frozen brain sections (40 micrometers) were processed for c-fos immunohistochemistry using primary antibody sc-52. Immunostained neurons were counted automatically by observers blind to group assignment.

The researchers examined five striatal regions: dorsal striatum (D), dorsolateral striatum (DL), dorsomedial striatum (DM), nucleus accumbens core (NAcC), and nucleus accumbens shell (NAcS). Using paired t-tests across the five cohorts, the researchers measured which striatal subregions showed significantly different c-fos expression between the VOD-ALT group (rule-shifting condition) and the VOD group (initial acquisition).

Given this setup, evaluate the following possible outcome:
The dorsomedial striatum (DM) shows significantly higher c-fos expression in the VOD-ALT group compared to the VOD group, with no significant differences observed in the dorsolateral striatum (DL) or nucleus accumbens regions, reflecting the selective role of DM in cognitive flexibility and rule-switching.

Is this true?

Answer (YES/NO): NO